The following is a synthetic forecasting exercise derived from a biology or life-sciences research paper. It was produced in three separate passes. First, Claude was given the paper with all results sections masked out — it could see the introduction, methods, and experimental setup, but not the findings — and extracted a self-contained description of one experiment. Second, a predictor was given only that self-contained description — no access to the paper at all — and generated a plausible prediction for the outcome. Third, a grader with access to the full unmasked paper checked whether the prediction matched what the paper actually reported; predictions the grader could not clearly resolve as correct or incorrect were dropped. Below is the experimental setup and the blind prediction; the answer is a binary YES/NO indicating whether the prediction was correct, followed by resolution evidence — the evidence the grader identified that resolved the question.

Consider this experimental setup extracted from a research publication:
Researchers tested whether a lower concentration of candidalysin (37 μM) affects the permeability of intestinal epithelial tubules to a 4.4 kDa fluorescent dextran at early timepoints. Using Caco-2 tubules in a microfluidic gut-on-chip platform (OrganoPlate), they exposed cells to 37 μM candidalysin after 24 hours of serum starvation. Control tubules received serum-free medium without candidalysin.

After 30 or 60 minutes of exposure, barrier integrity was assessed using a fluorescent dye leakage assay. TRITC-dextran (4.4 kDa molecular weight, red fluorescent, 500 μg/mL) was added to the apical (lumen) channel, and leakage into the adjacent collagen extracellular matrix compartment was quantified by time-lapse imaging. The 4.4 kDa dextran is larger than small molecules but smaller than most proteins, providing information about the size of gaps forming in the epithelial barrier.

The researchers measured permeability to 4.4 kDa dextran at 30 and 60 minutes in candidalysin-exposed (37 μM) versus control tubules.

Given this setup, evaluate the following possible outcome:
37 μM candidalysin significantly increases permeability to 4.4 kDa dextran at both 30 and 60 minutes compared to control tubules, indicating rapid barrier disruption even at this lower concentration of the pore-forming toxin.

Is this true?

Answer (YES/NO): NO